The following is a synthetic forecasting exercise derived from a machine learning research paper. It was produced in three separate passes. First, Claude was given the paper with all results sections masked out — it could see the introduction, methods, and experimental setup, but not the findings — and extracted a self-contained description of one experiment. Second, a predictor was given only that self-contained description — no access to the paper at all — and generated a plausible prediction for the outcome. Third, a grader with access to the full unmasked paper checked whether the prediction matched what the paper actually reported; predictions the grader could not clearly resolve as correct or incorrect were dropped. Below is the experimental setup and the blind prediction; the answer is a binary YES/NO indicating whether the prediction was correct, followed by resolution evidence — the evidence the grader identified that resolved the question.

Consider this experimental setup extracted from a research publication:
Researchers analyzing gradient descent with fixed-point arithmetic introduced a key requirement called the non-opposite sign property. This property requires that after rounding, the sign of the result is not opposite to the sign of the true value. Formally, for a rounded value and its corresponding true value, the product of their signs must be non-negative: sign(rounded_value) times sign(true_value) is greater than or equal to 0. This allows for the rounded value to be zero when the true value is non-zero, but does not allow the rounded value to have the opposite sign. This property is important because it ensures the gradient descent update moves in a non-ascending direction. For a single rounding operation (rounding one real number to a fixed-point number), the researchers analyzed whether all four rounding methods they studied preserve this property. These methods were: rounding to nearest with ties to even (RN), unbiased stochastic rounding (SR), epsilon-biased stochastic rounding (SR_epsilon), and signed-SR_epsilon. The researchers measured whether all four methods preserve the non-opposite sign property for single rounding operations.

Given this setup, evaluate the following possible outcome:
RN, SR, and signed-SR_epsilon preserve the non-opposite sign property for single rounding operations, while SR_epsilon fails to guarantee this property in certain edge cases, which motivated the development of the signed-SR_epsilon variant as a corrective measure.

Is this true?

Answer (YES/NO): NO